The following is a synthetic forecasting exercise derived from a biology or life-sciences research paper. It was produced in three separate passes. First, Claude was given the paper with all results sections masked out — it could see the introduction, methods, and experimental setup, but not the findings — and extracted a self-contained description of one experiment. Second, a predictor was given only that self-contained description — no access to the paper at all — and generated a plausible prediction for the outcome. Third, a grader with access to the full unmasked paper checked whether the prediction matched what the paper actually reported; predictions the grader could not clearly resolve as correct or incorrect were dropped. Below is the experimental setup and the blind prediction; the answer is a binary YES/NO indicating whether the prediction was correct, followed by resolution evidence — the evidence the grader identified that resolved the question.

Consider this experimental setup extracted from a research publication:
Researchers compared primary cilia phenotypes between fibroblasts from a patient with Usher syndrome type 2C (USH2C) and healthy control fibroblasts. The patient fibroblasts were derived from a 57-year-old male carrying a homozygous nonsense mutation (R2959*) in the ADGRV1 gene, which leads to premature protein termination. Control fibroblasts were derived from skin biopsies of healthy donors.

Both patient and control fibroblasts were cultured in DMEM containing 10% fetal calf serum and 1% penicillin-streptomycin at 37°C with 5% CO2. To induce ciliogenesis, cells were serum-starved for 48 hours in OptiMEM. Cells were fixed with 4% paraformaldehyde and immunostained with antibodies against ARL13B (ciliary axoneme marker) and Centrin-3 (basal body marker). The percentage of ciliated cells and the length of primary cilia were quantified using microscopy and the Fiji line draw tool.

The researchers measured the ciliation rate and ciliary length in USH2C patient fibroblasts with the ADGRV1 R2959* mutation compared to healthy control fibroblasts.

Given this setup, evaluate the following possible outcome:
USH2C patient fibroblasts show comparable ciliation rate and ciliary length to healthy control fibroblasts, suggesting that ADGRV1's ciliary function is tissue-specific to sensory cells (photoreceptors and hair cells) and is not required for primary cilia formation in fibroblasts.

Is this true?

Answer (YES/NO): NO